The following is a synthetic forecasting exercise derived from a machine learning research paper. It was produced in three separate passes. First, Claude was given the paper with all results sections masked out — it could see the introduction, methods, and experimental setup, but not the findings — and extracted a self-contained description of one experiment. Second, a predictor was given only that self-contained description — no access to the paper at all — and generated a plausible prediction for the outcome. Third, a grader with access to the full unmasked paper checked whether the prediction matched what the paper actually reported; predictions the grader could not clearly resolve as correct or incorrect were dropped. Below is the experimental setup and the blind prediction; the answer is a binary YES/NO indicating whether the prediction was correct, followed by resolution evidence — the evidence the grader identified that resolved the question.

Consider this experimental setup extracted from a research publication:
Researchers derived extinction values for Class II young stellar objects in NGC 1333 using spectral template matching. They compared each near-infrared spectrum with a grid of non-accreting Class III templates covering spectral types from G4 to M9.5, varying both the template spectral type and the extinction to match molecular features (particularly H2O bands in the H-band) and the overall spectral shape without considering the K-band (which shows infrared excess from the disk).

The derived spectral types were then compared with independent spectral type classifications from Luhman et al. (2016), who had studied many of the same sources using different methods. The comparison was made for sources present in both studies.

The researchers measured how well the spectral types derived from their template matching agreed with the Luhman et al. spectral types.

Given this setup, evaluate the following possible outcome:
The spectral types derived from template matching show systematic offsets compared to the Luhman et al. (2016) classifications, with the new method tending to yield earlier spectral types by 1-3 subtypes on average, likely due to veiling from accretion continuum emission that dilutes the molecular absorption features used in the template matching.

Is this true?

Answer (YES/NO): NO